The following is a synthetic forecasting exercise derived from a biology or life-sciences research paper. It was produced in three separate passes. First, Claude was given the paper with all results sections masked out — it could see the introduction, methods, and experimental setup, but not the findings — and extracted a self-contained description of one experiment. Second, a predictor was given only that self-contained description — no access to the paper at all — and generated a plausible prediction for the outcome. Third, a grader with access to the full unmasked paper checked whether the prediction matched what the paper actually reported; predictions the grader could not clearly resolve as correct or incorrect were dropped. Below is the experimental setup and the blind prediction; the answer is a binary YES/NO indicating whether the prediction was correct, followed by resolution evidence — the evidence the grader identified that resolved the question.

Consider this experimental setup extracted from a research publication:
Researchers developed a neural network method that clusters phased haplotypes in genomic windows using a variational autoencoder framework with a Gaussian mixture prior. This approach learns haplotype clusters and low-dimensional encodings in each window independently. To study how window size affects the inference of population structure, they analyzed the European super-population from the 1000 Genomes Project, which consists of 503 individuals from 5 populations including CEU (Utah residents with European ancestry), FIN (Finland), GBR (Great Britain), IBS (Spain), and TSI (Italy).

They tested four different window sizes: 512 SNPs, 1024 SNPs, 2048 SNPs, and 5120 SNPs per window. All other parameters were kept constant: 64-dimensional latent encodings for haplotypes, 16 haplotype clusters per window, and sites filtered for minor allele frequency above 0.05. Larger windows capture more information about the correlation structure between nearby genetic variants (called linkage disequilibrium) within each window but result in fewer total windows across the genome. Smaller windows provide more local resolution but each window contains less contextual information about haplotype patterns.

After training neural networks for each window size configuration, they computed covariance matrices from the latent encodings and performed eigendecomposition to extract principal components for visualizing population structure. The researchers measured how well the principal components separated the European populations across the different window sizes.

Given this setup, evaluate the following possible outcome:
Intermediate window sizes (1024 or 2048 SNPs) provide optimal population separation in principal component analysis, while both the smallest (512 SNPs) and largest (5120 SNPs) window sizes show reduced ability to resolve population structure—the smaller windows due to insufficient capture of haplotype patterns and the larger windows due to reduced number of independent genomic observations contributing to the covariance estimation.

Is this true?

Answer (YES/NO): NO